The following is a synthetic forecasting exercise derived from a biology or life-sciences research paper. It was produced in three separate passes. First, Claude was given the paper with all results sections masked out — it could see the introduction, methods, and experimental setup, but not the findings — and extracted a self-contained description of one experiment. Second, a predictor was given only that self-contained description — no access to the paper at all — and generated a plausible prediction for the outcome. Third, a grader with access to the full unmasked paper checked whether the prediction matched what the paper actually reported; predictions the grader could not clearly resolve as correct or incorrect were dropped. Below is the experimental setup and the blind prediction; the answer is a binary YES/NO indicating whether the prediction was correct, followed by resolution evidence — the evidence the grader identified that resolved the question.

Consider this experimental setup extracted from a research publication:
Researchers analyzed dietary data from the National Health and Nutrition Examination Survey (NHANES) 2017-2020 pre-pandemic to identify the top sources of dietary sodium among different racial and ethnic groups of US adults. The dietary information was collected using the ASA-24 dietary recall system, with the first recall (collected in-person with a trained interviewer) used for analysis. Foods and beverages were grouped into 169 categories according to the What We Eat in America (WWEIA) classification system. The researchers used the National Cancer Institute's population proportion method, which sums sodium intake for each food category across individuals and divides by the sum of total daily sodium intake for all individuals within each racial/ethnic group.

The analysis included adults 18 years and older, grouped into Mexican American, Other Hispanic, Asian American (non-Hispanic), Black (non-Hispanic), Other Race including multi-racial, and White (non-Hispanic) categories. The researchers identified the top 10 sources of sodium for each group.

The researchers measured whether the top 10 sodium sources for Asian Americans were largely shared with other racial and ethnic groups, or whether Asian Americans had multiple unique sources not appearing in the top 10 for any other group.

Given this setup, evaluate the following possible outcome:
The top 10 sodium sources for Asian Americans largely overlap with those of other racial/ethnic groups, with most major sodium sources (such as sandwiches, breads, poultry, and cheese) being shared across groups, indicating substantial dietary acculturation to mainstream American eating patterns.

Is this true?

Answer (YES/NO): NO